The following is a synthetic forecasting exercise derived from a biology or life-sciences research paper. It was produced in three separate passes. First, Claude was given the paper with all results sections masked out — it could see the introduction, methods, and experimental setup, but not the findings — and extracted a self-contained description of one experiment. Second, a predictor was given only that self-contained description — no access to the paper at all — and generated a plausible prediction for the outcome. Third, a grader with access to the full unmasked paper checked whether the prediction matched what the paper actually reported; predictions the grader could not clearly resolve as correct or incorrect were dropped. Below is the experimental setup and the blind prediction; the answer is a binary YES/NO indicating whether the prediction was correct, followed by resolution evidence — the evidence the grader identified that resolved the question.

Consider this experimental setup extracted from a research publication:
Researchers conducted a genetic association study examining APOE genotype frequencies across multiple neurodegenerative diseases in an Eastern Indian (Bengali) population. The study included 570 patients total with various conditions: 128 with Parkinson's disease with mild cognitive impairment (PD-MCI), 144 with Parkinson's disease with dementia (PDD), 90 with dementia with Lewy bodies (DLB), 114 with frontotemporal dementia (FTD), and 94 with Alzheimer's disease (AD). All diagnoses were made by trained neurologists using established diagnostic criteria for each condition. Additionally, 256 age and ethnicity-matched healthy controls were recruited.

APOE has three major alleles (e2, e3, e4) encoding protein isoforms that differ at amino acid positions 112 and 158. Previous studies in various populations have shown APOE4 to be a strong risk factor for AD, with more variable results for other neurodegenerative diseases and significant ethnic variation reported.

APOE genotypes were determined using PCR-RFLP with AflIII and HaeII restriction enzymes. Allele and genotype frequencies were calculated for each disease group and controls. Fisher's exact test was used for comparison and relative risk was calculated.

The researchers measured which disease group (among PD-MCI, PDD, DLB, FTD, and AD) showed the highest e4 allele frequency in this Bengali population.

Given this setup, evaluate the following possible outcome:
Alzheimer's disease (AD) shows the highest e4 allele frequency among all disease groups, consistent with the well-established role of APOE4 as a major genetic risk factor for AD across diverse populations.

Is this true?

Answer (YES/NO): YES